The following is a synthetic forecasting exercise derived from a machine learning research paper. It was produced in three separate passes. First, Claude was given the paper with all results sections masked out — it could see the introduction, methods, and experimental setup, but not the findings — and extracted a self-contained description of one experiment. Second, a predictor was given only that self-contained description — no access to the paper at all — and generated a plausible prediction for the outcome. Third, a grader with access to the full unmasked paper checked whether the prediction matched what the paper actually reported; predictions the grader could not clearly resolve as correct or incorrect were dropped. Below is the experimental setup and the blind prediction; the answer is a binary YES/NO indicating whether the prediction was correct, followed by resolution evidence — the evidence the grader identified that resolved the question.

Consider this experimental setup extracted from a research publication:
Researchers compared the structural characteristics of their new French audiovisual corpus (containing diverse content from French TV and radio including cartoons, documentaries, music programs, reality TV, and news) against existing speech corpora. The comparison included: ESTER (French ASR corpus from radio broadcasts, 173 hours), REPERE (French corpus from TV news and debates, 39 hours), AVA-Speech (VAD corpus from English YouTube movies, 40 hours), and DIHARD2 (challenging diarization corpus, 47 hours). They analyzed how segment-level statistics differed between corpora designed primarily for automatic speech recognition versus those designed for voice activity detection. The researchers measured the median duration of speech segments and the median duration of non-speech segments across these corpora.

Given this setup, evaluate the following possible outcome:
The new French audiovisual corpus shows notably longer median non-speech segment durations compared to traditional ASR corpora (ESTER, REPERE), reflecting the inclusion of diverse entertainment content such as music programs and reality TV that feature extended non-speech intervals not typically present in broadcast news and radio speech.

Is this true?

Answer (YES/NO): NO